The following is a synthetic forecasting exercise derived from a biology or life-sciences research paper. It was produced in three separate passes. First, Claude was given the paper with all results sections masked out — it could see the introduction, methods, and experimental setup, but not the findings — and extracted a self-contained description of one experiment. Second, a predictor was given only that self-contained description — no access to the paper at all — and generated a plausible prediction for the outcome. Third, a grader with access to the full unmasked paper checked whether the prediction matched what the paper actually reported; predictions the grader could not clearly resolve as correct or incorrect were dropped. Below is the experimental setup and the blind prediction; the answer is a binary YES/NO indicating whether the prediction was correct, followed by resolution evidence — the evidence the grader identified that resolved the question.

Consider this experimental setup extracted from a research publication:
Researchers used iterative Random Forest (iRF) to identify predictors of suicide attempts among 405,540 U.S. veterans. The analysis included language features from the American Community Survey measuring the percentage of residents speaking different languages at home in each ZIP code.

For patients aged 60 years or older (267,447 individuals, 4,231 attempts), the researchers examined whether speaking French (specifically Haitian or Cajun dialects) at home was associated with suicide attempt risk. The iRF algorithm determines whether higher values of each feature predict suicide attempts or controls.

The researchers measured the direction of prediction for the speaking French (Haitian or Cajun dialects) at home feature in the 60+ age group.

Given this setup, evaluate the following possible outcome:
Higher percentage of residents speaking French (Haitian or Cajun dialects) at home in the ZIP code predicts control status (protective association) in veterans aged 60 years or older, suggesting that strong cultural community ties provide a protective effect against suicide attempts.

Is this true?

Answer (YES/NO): YES